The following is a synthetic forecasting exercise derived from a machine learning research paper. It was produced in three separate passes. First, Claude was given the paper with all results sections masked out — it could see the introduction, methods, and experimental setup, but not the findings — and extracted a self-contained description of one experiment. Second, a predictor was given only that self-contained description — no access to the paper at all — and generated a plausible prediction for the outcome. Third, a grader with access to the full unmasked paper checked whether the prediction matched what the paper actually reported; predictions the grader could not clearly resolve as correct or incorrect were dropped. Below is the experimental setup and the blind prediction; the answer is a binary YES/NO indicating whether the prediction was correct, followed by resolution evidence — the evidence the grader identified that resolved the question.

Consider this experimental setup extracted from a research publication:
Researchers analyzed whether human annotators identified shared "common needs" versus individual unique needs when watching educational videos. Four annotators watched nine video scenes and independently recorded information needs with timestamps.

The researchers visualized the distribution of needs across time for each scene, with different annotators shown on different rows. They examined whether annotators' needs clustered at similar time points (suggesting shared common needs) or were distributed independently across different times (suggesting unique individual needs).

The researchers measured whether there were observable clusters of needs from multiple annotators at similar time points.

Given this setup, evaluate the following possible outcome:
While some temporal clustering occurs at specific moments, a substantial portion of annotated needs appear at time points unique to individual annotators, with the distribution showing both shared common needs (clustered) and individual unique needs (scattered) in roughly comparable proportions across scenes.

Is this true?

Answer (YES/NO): NO